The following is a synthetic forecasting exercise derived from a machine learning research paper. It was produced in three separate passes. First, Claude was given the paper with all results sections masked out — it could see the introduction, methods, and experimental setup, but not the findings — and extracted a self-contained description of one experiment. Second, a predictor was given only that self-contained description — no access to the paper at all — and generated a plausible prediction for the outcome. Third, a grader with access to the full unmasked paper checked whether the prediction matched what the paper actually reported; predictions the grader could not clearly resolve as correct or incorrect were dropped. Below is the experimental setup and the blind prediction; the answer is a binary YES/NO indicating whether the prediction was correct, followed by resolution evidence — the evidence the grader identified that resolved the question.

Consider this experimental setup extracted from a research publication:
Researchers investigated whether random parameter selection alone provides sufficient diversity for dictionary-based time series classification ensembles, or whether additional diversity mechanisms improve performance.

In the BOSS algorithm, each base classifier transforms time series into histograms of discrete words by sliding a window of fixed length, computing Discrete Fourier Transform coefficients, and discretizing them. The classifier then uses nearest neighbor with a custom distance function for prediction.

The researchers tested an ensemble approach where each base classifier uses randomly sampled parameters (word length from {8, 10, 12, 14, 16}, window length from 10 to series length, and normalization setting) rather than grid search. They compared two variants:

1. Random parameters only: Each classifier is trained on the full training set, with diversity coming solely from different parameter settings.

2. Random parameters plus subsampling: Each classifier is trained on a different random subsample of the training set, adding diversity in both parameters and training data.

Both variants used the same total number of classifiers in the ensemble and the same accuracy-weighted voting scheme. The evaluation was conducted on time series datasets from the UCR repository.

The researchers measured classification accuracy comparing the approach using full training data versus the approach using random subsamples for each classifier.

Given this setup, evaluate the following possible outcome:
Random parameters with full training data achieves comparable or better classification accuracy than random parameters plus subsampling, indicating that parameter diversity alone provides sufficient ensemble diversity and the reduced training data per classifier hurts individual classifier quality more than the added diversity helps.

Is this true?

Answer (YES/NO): NO